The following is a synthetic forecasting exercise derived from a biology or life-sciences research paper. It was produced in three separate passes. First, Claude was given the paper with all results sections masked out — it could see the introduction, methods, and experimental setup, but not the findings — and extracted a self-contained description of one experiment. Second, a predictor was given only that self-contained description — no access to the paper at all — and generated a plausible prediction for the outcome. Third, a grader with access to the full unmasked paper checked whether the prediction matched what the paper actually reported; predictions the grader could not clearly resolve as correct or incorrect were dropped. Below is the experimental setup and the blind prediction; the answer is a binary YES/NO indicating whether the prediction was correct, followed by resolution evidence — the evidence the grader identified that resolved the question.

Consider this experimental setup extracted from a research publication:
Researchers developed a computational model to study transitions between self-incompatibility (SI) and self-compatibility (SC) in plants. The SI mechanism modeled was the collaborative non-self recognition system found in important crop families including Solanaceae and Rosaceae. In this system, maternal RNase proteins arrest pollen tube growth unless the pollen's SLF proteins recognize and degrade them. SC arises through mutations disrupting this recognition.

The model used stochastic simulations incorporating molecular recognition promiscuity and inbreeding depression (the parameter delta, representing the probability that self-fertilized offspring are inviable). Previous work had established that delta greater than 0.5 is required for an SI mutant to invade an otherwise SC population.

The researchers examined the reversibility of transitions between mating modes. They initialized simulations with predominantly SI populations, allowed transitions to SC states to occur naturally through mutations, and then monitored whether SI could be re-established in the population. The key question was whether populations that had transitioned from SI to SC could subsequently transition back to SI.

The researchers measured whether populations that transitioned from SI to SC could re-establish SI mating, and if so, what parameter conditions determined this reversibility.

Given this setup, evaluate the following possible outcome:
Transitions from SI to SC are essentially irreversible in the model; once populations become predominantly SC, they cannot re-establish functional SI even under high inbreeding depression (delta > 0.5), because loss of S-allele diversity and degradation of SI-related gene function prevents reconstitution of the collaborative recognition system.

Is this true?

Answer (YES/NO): NO